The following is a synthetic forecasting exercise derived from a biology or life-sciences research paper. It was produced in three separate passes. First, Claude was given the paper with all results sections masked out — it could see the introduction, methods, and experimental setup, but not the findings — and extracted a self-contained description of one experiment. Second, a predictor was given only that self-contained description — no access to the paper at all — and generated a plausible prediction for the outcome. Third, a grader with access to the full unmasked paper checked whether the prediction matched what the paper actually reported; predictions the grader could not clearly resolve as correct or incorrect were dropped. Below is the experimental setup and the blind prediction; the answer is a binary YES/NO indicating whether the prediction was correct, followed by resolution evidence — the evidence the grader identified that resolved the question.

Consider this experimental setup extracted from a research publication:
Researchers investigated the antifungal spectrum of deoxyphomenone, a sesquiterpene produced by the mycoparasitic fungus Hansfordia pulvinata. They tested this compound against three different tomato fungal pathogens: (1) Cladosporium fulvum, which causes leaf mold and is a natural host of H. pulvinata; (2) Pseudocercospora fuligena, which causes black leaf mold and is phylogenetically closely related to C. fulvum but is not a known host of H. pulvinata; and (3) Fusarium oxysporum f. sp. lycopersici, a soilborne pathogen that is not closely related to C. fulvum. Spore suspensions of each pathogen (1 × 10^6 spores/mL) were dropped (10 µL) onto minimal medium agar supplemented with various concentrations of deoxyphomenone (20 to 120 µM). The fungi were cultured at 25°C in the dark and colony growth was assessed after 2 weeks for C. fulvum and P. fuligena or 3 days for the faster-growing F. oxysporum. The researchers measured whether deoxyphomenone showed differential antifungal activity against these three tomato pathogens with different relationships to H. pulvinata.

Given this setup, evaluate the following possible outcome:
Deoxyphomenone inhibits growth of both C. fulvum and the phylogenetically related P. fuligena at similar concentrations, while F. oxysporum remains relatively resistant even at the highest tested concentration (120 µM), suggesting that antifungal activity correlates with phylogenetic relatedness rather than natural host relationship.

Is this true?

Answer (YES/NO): YES